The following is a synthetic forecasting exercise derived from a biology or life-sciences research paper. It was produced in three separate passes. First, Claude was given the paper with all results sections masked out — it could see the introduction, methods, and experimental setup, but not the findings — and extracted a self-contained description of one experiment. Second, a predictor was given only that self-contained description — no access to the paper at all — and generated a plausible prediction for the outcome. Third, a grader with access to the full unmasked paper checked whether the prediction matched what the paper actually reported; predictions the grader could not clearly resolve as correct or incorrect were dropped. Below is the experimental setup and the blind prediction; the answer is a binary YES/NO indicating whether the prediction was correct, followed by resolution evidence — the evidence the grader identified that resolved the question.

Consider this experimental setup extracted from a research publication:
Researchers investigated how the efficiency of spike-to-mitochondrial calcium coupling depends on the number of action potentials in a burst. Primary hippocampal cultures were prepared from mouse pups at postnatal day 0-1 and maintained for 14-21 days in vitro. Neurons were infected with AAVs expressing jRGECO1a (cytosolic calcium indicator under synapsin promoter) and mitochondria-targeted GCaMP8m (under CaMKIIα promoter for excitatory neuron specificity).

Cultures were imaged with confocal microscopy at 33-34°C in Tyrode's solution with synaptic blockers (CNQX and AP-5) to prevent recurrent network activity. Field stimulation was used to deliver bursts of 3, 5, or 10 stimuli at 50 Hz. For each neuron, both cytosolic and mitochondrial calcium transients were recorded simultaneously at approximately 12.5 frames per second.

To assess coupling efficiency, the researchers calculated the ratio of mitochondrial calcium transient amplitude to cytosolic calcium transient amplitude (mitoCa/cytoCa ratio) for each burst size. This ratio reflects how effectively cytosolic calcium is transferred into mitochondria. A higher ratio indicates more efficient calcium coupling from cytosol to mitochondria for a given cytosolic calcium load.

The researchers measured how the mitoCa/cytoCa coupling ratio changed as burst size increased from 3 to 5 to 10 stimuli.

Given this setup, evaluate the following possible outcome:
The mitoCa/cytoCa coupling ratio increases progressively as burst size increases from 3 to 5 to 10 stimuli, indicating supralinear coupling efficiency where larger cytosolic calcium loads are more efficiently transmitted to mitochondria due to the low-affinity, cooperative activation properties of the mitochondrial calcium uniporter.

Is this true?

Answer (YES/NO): YES